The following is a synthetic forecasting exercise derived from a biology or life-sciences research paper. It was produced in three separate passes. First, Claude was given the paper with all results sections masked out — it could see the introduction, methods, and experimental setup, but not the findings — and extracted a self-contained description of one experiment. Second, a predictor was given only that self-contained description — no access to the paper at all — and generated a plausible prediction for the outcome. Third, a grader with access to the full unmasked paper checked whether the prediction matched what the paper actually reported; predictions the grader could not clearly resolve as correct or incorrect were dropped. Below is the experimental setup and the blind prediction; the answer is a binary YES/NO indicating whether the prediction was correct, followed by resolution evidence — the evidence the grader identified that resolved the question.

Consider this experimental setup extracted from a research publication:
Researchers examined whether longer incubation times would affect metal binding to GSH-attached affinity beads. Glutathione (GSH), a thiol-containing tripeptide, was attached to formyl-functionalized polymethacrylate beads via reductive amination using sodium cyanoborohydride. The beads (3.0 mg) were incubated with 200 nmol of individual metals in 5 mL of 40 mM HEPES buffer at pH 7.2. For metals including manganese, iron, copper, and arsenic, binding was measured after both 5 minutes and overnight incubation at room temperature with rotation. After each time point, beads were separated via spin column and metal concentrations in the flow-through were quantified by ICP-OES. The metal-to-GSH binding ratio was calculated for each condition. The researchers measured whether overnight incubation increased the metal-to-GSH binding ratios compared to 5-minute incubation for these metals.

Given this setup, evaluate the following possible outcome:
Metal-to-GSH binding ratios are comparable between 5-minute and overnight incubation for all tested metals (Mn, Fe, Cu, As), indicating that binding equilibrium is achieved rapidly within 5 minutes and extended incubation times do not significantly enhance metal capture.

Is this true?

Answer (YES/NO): NO